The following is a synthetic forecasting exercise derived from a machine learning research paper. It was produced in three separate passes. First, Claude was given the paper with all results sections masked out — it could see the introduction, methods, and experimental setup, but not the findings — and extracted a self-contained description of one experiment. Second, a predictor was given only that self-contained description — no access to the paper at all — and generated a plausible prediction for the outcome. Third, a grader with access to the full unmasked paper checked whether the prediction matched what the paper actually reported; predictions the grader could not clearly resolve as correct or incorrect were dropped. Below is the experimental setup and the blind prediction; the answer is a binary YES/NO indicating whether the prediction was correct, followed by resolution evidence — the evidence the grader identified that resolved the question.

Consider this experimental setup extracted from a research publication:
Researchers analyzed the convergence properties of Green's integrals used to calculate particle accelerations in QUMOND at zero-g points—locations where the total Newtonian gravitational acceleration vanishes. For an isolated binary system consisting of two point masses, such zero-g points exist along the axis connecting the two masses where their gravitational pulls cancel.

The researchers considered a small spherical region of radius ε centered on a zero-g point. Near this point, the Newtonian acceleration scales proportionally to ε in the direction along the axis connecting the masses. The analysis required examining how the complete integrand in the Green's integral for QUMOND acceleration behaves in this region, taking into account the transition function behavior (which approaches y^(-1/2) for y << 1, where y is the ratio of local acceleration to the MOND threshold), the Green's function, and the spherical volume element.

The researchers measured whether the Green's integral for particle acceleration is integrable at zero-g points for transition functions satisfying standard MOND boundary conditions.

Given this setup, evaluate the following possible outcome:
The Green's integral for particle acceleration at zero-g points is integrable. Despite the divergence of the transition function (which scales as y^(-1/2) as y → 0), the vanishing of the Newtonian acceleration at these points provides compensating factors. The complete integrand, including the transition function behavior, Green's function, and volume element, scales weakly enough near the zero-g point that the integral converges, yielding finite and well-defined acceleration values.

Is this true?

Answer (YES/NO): YES